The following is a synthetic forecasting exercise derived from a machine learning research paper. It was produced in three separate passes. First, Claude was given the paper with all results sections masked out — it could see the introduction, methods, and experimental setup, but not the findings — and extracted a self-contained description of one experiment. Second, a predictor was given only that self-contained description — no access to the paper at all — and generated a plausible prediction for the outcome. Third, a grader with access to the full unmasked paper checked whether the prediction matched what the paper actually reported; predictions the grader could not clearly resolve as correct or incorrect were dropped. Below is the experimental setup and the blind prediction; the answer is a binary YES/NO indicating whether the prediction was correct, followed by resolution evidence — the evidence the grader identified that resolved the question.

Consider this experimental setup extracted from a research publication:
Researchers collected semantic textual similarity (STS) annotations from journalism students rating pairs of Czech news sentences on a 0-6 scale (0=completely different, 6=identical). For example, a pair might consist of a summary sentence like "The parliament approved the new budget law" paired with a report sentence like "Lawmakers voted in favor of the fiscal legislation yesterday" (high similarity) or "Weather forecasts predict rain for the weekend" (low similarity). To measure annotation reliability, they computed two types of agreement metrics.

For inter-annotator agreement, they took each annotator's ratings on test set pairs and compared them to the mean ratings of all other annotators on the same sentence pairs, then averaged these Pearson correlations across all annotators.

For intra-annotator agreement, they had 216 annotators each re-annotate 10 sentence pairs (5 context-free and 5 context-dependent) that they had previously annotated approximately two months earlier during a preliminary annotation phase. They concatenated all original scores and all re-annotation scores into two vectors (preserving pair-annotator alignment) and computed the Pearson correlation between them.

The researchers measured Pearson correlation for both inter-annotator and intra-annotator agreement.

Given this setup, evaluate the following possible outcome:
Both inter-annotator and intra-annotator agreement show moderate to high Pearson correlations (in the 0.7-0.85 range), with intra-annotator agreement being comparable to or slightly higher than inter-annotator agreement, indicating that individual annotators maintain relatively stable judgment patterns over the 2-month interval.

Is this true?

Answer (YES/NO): NO